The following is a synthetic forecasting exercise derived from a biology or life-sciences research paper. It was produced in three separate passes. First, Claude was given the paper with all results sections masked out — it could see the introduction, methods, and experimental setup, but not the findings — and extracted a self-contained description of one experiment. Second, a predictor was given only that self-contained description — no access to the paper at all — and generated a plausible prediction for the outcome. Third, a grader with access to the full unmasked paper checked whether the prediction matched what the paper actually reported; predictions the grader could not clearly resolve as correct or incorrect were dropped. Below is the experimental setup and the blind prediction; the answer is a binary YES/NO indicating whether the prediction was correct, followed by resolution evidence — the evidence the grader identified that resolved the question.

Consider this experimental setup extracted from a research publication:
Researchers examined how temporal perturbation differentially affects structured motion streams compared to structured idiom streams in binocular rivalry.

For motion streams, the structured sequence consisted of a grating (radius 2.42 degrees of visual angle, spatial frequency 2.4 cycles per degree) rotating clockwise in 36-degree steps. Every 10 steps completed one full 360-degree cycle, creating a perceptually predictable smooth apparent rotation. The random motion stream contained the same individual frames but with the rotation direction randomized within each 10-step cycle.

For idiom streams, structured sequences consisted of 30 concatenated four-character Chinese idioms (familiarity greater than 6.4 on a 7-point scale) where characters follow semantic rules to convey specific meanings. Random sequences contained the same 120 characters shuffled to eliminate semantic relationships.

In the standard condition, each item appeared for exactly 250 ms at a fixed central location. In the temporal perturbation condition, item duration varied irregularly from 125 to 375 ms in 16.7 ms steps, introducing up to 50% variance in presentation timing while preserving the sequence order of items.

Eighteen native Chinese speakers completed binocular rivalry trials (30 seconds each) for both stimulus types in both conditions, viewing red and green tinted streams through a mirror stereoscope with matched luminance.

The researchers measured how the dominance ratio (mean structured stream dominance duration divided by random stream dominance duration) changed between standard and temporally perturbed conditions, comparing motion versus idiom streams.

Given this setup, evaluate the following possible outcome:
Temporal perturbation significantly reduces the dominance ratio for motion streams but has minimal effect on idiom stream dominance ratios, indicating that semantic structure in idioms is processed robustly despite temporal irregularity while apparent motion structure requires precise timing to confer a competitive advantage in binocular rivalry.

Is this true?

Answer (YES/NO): YES